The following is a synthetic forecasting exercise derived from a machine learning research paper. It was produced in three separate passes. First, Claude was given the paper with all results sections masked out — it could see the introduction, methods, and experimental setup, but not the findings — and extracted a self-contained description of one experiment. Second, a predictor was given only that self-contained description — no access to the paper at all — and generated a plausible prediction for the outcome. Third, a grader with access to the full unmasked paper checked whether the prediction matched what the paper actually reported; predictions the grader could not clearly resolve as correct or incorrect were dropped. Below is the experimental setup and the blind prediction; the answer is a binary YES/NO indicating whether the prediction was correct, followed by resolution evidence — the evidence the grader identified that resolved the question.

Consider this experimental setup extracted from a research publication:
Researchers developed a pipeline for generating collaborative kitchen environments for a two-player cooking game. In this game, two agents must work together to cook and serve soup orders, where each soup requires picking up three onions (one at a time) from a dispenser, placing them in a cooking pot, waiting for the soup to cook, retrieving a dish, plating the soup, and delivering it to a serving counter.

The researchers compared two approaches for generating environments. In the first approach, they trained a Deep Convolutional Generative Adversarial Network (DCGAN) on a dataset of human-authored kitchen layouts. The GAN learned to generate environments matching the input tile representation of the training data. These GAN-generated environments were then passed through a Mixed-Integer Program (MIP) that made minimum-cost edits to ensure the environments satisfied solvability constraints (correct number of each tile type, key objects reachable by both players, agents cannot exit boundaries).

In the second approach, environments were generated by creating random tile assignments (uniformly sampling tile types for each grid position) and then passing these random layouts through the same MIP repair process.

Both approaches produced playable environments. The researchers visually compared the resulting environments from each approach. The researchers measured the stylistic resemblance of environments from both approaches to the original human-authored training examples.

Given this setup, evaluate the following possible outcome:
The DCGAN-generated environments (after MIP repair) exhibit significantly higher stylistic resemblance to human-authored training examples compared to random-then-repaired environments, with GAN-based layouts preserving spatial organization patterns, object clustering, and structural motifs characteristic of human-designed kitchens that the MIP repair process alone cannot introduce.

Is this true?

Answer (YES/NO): YES